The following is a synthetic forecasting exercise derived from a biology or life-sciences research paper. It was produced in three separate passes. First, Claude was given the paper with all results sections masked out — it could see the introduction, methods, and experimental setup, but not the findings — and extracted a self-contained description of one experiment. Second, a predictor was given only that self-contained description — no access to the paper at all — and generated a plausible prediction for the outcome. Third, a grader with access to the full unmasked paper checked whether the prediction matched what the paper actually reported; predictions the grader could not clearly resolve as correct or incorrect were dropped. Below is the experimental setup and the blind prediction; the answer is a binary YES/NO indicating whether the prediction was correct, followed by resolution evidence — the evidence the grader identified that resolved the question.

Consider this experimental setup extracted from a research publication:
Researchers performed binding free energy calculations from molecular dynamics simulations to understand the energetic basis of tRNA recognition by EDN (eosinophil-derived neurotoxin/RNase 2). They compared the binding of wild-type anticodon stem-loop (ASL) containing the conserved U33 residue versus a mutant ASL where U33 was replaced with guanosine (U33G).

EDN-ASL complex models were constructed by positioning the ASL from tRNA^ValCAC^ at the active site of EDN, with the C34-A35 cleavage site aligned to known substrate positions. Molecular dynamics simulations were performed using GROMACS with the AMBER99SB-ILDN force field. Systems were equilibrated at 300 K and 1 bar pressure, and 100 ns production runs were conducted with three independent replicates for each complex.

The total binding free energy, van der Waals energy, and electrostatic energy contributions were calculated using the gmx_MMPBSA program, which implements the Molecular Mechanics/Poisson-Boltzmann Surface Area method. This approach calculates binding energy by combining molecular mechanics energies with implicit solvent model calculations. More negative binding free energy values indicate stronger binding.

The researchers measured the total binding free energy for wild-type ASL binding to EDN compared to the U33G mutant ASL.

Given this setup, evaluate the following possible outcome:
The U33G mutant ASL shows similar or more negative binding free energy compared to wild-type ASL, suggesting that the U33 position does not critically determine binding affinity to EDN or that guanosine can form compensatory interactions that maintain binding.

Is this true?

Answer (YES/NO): YES